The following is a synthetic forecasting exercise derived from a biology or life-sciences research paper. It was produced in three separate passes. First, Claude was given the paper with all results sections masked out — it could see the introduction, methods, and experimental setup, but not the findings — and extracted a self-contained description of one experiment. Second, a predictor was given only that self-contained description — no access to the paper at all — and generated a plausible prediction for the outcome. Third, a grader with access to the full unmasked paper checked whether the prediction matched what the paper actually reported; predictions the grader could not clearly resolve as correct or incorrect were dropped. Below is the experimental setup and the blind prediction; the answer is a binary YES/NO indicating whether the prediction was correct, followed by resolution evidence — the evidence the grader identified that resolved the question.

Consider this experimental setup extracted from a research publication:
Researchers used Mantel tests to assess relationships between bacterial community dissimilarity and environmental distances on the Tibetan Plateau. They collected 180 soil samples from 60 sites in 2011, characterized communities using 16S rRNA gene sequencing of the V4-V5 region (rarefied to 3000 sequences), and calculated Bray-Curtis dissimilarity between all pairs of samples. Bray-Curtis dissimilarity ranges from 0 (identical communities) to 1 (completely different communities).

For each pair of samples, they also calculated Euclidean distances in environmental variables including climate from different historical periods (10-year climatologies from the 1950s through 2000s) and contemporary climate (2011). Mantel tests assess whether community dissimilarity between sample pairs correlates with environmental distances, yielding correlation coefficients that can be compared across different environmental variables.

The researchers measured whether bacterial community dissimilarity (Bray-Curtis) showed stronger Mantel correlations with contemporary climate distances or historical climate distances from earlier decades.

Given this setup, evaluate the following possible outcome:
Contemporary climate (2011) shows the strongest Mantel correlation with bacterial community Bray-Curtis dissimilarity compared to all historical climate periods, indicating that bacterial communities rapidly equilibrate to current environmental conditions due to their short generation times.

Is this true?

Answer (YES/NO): NO